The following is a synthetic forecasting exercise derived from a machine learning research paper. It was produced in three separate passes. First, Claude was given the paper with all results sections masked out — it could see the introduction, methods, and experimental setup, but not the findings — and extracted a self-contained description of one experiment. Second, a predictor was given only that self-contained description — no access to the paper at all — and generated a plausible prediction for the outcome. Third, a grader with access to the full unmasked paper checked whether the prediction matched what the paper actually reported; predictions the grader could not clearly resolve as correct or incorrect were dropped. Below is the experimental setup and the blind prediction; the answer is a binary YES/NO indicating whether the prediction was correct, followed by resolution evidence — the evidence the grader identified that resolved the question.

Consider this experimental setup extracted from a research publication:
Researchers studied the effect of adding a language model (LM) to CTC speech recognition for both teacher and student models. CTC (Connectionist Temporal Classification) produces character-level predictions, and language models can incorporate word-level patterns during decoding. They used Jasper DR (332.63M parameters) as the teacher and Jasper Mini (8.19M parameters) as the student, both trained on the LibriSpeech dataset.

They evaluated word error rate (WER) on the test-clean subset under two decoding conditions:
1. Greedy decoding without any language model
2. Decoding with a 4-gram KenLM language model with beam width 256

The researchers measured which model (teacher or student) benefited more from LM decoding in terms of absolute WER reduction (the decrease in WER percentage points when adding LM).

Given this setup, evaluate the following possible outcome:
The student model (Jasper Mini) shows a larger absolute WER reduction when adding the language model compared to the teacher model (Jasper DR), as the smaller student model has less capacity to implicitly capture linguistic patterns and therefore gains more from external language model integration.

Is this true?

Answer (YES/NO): YES